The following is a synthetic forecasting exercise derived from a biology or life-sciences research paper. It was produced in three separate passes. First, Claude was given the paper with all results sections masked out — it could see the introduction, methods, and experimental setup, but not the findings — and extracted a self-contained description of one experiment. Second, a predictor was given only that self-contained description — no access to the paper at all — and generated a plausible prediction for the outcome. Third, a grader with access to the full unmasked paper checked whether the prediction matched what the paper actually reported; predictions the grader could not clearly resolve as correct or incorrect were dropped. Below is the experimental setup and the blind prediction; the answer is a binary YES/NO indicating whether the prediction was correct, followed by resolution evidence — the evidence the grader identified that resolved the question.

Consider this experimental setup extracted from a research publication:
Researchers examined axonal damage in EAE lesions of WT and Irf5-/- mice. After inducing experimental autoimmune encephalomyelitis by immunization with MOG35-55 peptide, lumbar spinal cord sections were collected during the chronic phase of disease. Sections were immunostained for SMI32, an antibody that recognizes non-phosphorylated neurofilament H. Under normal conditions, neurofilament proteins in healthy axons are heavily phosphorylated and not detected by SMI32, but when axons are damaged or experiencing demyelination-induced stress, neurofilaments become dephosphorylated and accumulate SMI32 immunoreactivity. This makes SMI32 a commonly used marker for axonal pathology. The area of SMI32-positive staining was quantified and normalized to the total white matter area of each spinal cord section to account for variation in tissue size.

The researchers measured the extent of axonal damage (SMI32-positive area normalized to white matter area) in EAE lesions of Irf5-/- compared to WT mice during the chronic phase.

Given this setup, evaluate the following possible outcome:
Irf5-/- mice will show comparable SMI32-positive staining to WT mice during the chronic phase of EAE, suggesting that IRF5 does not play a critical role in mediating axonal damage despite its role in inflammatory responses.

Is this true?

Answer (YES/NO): NO